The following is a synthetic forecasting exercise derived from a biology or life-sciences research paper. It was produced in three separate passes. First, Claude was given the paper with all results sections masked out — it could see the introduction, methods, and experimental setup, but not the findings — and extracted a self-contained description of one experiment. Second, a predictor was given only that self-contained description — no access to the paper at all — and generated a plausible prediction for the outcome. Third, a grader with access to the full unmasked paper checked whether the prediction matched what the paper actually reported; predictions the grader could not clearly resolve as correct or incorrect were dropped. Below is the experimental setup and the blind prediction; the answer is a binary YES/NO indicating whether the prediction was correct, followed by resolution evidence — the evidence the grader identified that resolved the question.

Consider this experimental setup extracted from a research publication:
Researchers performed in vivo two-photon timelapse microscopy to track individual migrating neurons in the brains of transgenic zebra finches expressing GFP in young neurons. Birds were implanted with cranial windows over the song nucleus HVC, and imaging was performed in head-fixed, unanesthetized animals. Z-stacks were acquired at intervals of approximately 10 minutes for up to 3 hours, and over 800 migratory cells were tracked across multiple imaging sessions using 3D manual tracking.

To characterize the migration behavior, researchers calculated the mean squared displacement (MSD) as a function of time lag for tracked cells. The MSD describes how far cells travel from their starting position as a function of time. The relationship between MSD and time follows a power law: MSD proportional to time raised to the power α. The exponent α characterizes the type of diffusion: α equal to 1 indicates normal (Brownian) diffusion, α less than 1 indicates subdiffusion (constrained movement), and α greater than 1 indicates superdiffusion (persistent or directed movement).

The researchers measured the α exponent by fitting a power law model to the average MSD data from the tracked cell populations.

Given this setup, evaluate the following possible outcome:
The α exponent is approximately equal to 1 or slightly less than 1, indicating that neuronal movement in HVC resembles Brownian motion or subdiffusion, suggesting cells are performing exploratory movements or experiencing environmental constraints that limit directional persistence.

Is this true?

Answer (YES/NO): NO